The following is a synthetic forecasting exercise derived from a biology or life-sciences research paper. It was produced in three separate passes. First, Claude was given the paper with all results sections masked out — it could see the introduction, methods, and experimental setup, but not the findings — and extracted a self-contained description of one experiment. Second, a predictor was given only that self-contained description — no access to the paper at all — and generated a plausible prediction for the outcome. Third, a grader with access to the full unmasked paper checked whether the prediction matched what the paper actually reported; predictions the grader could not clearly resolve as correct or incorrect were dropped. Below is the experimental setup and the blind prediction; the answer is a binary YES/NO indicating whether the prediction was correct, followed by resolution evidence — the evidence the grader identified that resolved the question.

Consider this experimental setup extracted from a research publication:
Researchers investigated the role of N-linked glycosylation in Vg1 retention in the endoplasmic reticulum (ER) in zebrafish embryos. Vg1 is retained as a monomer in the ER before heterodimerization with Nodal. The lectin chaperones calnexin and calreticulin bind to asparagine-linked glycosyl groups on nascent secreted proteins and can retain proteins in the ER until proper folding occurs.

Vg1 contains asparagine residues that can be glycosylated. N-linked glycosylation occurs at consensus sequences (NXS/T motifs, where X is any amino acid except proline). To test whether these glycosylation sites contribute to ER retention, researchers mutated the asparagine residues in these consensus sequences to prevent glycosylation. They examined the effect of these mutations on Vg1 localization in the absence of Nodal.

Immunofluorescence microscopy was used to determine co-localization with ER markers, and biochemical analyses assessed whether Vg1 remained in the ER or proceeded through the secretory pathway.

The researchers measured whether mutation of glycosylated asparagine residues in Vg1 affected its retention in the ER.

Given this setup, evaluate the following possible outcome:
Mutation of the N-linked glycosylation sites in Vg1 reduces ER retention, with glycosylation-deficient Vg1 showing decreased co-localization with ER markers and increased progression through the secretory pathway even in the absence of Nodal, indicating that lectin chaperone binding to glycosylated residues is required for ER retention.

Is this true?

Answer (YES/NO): NO